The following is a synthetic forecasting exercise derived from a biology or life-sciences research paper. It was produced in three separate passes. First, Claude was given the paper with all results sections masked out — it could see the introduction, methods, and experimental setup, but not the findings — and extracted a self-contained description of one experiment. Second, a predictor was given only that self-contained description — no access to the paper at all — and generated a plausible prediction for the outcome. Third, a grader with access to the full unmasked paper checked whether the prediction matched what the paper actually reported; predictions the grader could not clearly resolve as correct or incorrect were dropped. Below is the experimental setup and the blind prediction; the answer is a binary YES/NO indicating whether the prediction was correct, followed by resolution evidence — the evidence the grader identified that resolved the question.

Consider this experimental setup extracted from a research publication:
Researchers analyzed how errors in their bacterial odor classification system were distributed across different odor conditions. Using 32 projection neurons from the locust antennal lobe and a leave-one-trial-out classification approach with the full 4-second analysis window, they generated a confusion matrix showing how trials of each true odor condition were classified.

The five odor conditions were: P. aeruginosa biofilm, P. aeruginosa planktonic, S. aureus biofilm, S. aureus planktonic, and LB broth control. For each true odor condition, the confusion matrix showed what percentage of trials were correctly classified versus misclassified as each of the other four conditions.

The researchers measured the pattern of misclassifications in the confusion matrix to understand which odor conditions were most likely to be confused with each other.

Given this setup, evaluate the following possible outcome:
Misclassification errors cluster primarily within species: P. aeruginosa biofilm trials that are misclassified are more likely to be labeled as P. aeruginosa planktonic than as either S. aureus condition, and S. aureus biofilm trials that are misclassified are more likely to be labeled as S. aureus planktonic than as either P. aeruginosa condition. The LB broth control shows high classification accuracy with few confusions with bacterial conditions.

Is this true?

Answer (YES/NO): NO